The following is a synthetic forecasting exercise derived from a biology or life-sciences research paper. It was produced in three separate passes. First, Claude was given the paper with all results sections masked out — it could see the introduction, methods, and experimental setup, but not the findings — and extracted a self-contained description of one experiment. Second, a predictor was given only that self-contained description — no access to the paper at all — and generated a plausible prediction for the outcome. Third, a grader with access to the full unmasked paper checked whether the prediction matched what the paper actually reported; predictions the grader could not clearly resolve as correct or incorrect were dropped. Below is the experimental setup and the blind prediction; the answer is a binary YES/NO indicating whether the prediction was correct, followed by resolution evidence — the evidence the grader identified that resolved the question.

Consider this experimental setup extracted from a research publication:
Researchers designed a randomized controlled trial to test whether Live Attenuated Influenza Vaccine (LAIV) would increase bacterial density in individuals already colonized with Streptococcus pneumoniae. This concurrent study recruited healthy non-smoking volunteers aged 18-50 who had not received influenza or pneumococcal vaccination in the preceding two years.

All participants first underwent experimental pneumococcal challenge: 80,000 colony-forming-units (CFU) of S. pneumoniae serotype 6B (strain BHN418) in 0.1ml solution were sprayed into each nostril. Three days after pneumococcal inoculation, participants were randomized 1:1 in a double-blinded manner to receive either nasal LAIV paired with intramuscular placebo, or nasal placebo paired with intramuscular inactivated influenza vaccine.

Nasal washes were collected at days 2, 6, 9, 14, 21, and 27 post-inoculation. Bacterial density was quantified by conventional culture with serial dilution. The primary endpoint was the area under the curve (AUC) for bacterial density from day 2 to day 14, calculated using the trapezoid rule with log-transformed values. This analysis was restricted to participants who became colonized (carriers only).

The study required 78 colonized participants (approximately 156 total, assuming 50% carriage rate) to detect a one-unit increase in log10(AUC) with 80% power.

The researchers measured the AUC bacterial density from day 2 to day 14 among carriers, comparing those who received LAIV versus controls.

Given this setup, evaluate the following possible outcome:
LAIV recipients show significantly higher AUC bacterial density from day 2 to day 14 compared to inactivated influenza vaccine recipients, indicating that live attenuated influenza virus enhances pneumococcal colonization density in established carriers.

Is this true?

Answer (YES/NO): NO